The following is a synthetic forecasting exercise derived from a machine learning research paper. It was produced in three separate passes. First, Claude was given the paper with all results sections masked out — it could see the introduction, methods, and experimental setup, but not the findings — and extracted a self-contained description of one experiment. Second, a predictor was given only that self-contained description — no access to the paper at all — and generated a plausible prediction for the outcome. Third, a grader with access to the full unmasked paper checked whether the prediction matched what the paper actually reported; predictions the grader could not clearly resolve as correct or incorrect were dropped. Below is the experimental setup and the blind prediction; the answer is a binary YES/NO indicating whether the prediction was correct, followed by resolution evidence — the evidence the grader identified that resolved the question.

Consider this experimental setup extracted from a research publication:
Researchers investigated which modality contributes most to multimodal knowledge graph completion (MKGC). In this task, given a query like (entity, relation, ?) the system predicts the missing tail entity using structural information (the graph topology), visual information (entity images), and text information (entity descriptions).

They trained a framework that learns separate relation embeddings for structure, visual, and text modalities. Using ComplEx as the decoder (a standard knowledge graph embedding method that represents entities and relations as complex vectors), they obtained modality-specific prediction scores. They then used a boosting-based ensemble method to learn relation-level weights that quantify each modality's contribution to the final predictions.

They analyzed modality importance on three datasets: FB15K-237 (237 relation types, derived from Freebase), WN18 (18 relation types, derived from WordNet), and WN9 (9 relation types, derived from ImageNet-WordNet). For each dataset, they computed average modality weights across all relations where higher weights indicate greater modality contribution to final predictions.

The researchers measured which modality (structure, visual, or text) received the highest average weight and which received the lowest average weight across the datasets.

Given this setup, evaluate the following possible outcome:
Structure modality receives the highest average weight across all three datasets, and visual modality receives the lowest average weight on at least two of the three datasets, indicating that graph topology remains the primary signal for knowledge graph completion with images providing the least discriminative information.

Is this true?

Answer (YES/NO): NO